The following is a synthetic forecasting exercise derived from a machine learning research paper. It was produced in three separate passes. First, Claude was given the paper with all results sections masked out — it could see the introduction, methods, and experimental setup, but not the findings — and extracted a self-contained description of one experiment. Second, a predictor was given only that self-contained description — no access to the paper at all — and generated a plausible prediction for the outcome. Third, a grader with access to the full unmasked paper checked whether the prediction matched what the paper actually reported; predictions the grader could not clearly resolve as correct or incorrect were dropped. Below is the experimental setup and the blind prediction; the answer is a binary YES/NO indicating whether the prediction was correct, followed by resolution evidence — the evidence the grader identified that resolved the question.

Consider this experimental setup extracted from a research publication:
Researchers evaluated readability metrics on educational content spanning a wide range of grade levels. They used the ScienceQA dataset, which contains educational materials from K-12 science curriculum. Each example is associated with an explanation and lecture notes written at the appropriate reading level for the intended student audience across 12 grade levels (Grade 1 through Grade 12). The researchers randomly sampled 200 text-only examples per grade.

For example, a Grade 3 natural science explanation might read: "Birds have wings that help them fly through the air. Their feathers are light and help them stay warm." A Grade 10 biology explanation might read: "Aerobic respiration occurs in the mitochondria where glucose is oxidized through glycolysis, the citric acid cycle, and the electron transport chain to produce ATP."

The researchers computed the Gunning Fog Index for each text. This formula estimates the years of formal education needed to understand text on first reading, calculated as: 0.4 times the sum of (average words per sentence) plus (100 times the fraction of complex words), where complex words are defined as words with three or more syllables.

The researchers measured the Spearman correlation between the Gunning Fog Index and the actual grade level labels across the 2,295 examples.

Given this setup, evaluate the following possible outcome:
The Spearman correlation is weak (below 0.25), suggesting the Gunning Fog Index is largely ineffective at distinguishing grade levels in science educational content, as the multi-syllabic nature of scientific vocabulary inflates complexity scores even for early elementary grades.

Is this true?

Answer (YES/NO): NO